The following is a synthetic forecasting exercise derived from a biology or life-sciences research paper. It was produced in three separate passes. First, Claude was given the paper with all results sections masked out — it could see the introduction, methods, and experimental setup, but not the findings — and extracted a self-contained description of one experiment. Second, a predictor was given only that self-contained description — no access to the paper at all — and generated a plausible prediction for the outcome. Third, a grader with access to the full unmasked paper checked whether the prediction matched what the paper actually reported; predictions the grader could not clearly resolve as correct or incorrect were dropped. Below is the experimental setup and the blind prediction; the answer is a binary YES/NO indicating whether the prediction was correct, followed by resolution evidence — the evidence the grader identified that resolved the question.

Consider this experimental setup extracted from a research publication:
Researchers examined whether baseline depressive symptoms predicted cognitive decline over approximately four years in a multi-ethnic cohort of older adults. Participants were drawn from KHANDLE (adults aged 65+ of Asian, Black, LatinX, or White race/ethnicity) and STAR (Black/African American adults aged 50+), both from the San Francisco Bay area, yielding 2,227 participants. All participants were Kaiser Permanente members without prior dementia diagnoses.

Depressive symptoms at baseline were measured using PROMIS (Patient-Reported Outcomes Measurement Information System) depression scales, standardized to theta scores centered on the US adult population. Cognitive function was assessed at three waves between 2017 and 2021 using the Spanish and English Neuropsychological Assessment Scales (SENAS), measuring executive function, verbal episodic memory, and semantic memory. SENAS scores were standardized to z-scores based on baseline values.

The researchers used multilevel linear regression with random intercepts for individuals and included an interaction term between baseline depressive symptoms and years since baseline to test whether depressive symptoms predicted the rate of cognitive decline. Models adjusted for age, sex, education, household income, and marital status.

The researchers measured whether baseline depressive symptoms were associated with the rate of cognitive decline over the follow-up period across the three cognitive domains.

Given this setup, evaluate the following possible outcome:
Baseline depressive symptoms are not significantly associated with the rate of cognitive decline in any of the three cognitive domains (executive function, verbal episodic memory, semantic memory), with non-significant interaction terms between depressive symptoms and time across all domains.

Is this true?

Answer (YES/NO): NO